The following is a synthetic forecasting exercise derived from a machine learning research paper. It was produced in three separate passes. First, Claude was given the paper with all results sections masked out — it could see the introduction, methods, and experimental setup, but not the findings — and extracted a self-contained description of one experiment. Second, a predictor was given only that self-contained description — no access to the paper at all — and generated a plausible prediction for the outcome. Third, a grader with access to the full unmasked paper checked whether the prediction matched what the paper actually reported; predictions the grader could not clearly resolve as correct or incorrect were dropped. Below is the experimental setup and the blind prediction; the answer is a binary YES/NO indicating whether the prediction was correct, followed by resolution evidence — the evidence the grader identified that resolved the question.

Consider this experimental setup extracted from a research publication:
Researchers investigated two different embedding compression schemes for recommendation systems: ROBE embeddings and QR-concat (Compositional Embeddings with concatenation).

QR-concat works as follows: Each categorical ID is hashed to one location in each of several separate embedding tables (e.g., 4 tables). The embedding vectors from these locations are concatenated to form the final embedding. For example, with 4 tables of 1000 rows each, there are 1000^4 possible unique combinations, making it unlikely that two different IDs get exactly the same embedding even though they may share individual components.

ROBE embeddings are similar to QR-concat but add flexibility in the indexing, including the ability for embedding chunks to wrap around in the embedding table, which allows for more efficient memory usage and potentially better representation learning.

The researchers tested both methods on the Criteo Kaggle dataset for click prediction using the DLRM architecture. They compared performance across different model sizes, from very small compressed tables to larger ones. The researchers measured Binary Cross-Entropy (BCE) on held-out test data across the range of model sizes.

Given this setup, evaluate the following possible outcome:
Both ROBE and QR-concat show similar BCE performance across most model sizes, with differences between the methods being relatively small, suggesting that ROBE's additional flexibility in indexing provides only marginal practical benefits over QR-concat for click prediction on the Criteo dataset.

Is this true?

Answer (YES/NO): YES